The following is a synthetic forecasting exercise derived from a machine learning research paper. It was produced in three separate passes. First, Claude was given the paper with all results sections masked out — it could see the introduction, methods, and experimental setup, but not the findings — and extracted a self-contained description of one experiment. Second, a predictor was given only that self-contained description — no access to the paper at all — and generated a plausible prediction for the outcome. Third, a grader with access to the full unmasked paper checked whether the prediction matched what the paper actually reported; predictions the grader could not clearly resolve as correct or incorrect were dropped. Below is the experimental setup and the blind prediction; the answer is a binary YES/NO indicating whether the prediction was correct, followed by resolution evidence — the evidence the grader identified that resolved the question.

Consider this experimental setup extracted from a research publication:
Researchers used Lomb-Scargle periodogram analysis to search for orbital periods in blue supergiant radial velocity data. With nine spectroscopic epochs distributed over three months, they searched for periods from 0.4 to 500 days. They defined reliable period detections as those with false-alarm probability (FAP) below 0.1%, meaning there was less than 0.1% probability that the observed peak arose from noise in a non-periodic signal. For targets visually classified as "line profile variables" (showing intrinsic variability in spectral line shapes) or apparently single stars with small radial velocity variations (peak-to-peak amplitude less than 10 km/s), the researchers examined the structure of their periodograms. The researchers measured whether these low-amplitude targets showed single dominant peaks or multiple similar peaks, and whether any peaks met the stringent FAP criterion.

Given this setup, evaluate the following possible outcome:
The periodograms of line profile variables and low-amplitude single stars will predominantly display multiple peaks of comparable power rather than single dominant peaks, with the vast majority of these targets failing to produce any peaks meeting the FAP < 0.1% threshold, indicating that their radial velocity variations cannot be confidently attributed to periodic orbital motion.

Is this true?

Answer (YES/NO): YES